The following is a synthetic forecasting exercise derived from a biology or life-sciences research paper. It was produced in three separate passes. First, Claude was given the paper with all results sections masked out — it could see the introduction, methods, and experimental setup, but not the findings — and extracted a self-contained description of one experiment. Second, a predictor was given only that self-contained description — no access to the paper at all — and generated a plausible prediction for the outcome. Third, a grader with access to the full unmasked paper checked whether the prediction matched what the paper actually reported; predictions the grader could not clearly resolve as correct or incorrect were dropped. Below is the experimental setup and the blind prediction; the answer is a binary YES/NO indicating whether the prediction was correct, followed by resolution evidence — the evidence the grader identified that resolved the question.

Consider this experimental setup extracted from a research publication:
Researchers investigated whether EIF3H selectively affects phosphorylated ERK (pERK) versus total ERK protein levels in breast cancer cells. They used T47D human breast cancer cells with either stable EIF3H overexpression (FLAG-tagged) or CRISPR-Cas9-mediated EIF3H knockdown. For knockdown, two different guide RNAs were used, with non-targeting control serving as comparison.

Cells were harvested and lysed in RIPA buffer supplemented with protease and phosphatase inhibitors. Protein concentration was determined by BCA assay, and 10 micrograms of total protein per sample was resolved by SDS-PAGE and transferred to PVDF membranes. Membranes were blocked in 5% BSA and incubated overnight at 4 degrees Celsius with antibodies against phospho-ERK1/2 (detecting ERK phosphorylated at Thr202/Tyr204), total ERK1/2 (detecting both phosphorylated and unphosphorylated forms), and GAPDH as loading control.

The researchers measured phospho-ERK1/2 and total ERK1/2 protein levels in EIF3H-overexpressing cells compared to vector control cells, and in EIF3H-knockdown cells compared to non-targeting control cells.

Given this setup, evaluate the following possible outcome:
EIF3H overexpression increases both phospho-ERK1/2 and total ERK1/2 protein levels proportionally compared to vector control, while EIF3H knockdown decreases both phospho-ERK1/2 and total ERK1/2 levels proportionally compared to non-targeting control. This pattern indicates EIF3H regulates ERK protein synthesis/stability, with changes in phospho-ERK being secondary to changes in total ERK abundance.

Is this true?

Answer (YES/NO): NO